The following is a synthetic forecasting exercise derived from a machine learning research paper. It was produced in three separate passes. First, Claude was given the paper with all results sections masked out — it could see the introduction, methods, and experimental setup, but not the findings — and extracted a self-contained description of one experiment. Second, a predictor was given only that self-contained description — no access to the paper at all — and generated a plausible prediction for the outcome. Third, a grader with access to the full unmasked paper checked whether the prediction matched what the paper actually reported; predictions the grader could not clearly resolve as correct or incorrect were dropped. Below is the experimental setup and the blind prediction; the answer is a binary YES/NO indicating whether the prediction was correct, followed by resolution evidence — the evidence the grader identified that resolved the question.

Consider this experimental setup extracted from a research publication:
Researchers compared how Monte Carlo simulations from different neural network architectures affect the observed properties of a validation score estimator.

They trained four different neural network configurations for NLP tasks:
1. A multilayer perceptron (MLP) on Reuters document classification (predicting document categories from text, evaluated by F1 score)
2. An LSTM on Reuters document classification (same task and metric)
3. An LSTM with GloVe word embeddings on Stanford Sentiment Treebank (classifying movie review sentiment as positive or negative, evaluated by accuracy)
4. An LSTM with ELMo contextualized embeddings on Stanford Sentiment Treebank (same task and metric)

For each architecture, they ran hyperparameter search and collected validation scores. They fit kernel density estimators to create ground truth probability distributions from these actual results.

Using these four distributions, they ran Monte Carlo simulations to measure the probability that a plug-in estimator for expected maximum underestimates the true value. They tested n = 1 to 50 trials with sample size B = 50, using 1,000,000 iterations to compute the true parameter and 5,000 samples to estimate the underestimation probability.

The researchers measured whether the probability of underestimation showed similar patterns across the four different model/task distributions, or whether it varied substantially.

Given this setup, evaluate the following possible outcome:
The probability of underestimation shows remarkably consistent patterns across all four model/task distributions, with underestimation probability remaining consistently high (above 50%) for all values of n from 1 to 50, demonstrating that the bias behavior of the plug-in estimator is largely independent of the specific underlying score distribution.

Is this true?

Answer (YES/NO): NO